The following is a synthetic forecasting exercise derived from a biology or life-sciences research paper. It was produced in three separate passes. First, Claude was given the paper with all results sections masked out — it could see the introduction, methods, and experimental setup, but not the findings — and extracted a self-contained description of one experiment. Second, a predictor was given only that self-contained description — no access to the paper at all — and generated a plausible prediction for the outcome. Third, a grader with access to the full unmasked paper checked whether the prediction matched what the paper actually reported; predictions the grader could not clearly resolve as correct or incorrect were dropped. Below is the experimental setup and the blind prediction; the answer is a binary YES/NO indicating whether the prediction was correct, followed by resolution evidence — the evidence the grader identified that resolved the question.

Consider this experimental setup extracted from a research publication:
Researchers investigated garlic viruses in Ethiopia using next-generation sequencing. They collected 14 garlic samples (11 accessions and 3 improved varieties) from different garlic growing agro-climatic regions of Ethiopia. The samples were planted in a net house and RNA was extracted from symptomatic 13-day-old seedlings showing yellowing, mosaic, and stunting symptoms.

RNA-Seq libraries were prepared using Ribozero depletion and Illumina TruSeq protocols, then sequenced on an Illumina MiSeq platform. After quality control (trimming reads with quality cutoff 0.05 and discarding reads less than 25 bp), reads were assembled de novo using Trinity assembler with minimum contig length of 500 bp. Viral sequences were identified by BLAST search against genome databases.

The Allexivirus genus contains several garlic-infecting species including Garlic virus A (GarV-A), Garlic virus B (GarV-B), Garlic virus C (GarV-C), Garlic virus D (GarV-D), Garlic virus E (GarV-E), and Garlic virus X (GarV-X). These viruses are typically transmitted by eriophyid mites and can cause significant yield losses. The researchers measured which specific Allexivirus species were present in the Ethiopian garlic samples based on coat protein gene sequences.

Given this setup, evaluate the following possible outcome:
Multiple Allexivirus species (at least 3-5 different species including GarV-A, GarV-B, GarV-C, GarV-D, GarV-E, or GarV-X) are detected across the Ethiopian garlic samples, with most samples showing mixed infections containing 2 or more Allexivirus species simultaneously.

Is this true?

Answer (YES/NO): YES